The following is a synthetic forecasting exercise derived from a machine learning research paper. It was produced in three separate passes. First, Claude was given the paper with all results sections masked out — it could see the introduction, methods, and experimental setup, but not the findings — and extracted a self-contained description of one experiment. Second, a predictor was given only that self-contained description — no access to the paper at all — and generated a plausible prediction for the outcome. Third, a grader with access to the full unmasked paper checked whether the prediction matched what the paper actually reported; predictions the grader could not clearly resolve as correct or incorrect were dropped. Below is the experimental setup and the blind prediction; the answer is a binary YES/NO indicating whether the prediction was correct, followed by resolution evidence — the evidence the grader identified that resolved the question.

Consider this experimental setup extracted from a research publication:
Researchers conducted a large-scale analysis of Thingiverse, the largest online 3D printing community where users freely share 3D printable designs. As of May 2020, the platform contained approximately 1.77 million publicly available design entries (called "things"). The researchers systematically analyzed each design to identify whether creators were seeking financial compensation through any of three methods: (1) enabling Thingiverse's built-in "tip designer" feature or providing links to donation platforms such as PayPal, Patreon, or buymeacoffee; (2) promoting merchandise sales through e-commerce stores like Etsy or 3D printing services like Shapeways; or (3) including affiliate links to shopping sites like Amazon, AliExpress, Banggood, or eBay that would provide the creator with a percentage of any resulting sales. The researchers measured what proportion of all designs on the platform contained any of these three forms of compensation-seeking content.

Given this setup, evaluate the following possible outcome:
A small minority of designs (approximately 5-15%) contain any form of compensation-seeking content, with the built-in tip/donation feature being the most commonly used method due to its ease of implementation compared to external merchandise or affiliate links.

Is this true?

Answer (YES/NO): YES